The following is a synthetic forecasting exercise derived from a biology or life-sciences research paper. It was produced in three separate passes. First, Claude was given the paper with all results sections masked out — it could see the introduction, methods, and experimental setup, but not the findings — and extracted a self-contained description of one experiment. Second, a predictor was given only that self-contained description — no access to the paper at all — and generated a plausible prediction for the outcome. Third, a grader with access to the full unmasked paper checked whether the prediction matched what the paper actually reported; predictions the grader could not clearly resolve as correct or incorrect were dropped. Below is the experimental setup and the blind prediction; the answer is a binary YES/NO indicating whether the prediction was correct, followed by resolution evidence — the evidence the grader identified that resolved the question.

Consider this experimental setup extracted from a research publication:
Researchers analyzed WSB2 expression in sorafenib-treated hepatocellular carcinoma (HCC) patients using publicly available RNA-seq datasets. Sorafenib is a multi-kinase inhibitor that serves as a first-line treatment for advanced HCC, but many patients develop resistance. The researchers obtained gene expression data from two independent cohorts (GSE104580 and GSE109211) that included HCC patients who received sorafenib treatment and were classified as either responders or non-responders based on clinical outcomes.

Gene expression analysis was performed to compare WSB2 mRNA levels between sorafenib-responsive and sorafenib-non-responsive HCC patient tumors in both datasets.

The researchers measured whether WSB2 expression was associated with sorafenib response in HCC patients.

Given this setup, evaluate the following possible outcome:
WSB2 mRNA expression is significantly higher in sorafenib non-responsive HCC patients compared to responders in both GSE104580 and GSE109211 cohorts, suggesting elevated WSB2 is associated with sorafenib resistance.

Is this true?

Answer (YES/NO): YES